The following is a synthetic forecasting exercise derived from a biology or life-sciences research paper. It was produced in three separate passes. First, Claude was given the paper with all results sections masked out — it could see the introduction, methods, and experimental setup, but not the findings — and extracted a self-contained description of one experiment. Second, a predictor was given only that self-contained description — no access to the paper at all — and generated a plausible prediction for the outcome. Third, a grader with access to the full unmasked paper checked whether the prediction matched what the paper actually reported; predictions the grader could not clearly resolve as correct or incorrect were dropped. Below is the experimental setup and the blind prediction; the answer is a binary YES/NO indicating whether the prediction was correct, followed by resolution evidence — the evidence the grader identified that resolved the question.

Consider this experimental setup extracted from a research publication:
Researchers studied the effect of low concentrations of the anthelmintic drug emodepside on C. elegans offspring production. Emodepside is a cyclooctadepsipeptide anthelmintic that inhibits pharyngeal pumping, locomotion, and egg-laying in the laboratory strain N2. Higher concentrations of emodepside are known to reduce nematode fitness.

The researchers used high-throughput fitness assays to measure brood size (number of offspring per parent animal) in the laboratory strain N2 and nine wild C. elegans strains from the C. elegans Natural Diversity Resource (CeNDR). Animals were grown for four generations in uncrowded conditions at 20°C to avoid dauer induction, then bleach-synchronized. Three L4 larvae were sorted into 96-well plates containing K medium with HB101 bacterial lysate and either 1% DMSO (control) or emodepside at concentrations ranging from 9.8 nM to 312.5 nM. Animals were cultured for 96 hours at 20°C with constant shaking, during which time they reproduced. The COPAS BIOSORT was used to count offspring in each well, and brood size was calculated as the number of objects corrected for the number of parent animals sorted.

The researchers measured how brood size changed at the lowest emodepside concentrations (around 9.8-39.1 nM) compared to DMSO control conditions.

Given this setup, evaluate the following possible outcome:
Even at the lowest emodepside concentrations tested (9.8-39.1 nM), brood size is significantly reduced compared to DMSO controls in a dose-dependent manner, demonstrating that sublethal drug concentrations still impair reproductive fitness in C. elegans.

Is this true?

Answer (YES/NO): NO